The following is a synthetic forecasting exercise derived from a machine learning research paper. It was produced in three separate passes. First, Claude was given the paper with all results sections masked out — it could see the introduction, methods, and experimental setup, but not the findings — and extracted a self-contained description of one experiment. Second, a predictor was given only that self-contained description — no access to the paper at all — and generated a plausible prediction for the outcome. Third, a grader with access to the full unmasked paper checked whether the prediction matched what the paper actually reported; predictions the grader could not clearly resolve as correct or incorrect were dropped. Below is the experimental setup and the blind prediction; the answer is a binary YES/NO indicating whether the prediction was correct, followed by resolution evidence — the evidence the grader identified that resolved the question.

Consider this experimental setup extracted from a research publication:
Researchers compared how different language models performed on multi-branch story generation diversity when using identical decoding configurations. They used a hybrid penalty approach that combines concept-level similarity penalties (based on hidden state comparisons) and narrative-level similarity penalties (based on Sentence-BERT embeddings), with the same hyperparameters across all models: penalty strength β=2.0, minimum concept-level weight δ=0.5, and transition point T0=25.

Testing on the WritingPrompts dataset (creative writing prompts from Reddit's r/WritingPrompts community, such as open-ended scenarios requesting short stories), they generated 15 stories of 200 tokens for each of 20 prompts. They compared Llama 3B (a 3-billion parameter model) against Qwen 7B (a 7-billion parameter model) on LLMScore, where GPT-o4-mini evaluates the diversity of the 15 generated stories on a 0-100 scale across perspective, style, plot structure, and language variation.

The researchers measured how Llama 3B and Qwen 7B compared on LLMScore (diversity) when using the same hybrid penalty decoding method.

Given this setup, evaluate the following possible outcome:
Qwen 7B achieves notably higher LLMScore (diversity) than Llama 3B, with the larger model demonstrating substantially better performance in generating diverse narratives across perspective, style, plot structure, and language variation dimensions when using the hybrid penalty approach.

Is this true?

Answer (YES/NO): NO